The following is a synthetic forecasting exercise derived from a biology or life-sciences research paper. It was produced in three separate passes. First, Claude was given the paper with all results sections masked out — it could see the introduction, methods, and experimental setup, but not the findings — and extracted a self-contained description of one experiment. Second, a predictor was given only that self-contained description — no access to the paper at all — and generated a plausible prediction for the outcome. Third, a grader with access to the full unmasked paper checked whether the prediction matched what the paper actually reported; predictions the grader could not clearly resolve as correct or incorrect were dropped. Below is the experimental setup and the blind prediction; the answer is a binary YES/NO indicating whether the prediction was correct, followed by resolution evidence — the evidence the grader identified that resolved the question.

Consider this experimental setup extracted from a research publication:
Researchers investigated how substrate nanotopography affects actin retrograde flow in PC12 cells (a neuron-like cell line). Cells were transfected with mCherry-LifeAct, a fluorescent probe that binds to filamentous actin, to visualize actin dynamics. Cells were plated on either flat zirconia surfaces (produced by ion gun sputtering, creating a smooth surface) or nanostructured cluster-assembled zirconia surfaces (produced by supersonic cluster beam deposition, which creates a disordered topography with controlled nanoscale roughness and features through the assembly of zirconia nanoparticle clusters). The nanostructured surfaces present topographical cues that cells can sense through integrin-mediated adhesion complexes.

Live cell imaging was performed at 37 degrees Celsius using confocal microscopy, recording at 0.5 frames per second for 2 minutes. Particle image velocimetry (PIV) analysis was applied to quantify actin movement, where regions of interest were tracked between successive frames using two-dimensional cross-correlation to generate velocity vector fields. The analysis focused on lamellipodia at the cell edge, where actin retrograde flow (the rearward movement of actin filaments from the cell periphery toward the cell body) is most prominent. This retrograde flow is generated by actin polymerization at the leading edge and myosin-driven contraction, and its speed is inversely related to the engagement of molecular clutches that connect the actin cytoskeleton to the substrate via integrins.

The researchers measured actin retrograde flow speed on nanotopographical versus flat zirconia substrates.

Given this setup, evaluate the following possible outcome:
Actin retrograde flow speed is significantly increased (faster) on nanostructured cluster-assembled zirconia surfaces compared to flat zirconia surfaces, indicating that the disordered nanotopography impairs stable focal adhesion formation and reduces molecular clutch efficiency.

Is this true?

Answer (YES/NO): YES